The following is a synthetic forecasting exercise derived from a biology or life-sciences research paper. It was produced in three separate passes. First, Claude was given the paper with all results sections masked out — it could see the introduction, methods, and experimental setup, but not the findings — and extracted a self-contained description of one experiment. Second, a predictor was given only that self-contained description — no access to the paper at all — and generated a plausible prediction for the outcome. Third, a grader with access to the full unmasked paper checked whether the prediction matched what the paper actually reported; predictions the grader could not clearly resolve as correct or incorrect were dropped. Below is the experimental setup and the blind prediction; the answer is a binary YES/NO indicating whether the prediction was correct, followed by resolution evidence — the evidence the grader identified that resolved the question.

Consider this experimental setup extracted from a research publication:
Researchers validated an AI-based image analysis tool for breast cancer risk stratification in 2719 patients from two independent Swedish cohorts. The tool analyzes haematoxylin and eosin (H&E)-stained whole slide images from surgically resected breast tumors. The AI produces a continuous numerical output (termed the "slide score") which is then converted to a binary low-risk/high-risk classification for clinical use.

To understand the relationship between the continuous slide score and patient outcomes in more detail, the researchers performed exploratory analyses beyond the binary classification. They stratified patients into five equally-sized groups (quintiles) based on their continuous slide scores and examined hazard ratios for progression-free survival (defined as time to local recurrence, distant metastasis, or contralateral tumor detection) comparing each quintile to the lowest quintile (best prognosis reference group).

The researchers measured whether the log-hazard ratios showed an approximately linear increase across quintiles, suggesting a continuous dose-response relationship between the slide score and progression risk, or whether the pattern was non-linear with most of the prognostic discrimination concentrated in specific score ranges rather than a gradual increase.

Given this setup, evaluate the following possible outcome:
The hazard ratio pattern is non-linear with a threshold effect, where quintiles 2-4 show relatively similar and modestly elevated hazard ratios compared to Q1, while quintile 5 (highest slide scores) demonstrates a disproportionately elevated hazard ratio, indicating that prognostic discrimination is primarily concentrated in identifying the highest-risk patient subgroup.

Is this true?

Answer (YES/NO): NO